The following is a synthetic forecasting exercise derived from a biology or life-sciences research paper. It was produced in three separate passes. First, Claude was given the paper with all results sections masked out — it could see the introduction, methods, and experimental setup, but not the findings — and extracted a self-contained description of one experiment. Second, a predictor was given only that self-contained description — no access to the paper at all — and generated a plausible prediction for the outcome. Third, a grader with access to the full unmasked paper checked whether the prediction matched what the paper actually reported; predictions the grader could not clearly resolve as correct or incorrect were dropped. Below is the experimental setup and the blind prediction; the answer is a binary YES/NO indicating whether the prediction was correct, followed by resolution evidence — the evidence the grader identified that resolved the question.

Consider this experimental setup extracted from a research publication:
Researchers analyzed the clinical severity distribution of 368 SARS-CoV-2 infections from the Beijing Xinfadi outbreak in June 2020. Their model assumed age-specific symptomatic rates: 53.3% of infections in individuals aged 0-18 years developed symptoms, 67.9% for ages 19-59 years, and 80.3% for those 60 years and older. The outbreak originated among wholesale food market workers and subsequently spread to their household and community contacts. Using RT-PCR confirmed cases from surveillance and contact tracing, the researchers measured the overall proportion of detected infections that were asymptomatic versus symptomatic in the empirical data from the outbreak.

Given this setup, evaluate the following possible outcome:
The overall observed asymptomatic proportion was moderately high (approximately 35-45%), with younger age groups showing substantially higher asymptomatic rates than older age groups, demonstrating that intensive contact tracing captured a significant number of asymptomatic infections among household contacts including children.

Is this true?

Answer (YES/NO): NO